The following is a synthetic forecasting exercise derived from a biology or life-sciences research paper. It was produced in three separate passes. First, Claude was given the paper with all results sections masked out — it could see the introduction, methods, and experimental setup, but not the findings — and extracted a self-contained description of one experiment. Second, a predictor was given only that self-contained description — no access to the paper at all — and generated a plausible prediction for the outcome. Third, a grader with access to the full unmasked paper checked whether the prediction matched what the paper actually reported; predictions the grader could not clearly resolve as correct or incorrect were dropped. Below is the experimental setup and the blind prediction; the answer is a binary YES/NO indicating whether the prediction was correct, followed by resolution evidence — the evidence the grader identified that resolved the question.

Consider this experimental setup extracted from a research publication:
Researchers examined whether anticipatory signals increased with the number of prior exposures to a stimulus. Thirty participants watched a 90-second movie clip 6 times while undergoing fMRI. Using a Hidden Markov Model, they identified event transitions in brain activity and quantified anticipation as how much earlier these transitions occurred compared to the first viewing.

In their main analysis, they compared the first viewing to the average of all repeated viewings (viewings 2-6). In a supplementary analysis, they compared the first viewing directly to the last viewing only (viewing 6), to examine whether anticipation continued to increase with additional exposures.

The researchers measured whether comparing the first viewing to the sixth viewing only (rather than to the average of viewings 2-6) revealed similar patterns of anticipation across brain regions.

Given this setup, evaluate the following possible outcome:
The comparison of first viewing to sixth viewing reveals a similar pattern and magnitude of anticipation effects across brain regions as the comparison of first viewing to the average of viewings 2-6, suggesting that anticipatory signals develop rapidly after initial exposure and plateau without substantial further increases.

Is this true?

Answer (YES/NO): YES